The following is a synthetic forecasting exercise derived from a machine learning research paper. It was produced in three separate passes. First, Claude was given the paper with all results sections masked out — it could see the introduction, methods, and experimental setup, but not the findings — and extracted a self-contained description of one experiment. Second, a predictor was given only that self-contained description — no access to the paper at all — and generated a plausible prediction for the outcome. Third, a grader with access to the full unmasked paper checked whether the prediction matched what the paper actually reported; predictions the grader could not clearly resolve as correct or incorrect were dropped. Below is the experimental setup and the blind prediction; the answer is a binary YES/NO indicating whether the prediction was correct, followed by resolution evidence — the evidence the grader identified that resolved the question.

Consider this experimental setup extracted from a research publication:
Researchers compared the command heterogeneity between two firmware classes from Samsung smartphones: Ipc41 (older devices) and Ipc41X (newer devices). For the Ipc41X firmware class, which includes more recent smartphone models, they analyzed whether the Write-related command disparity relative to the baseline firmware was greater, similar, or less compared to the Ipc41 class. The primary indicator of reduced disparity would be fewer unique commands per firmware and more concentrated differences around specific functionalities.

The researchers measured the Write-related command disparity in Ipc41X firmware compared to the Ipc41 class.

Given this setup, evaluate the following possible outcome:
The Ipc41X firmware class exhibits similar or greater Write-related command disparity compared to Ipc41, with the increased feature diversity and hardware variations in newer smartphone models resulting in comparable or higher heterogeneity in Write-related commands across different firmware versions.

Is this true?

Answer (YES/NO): NO